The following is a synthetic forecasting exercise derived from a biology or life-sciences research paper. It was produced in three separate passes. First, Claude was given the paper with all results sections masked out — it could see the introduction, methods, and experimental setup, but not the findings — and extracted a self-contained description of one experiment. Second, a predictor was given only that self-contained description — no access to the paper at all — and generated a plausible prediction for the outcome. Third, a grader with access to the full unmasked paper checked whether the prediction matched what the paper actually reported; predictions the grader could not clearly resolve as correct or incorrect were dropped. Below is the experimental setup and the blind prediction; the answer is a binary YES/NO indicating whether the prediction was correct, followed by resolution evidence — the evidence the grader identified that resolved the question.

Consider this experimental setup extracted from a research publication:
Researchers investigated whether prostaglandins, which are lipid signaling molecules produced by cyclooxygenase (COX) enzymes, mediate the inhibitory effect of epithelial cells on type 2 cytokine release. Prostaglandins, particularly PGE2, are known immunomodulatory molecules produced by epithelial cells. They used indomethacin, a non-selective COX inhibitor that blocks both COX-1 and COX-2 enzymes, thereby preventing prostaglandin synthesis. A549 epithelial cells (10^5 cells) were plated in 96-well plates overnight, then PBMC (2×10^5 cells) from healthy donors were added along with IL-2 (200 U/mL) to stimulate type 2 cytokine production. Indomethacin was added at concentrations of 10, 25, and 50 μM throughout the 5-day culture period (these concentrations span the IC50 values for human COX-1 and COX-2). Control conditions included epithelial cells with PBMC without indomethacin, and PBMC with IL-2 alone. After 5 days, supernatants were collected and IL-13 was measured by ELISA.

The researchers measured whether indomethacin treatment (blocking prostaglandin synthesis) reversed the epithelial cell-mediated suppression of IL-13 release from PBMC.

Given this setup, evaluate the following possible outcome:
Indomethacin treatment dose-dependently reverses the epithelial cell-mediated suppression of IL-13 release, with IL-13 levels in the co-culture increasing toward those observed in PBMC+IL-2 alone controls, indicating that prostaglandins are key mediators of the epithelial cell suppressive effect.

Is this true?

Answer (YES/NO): NO